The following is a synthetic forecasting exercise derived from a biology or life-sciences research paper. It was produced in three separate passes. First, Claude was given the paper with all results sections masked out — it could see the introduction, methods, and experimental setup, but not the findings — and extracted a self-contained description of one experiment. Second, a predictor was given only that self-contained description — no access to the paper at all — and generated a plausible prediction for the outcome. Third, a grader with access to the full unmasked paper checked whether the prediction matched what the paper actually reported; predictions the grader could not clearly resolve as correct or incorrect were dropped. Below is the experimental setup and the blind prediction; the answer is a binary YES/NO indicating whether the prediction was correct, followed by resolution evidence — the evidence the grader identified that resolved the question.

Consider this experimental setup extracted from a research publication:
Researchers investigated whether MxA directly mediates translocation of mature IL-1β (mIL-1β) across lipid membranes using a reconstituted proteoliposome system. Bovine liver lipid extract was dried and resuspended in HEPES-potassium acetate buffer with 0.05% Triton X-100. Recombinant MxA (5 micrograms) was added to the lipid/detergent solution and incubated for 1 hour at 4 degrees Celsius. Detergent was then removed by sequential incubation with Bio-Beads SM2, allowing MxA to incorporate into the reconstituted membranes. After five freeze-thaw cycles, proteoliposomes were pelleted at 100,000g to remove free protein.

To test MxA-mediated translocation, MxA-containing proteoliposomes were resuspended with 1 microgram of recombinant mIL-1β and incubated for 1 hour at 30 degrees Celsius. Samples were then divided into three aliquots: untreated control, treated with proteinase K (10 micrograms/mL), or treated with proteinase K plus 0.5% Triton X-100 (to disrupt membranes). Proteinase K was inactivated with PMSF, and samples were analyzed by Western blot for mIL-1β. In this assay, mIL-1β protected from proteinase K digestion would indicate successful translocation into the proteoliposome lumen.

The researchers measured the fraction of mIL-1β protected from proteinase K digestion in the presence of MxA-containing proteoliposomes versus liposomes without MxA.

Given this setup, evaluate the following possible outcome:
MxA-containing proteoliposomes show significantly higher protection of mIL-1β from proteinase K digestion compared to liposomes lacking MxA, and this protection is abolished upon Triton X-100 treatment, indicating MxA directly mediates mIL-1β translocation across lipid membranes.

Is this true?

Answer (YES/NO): YES